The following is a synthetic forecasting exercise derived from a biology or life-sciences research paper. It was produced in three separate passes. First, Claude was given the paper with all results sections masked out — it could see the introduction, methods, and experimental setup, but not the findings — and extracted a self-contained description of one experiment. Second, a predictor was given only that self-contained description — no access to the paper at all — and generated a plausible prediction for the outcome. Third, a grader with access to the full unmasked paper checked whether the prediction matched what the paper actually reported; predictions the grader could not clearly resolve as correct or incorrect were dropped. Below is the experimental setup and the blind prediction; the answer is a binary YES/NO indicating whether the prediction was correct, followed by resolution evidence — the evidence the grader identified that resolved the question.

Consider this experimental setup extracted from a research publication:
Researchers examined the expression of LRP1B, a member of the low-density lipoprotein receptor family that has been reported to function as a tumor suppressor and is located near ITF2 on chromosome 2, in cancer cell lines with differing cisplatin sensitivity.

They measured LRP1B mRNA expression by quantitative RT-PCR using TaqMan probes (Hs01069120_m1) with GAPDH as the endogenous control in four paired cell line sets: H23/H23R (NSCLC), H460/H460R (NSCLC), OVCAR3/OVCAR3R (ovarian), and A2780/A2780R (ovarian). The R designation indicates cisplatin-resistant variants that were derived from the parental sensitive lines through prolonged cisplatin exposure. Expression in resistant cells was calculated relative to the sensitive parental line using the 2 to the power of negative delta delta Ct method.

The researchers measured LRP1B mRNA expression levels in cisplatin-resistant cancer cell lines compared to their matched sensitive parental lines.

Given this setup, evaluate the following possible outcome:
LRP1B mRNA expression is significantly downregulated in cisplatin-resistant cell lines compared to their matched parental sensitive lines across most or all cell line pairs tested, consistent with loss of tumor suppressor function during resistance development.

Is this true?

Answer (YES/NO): NO